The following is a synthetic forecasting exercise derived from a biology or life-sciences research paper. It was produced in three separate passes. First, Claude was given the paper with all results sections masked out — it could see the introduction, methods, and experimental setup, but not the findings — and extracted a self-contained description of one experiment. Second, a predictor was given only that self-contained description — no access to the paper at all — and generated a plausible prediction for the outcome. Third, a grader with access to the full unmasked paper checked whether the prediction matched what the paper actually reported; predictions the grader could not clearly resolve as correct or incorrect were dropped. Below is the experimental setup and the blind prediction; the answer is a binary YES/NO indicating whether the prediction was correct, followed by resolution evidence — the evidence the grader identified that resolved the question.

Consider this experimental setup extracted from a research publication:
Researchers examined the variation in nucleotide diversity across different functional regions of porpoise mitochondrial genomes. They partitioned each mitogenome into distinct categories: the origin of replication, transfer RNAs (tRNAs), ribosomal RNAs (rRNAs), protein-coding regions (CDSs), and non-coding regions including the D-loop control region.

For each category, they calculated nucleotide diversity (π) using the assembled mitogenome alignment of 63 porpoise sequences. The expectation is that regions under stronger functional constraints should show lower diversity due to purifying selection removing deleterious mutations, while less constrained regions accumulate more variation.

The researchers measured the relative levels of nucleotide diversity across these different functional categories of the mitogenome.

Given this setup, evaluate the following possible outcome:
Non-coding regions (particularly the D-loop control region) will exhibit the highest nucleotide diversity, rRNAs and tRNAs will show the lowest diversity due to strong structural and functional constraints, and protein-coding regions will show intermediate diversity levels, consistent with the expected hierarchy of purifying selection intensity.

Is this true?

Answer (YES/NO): YES